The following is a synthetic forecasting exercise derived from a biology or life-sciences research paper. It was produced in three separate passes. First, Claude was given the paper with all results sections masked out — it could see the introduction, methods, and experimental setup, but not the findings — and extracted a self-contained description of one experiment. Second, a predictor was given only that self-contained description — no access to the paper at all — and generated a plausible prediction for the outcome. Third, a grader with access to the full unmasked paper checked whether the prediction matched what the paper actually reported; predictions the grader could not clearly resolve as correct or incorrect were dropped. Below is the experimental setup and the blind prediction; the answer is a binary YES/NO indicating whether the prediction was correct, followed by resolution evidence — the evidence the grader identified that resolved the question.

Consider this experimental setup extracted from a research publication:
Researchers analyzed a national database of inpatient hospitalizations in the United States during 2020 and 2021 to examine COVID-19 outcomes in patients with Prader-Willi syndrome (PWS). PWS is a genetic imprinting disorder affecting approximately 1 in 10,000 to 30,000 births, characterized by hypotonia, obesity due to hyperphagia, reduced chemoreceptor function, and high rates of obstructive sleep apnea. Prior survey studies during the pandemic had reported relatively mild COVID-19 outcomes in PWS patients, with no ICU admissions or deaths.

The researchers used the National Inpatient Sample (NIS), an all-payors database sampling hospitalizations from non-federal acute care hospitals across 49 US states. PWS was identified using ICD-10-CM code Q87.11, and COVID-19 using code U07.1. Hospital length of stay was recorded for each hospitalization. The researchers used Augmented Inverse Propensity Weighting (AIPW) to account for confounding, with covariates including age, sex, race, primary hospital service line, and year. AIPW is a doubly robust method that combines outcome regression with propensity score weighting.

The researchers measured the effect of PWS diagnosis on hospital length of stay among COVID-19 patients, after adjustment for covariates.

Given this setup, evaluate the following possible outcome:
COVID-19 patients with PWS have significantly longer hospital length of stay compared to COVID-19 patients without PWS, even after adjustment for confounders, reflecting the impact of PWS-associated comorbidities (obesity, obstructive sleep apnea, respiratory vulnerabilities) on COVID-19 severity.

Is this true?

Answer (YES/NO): YES